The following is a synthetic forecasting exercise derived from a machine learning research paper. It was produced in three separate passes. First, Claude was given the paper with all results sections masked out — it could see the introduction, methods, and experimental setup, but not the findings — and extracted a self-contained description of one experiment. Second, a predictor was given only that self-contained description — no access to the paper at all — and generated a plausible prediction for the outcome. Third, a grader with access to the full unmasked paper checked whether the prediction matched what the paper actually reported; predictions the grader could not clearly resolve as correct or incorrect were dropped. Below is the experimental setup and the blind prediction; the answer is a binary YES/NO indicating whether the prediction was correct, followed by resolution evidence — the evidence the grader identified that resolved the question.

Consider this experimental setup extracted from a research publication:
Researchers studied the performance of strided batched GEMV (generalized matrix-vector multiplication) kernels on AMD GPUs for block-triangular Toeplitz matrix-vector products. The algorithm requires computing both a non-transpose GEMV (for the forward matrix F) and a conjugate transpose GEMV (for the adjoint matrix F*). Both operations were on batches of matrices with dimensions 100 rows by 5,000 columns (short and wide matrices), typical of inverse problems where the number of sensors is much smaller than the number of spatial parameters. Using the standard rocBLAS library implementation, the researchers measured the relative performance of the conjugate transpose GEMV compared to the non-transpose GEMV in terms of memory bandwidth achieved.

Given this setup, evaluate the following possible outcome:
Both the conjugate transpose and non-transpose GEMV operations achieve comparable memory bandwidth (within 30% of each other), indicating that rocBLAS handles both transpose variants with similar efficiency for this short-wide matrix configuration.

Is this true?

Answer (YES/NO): NO